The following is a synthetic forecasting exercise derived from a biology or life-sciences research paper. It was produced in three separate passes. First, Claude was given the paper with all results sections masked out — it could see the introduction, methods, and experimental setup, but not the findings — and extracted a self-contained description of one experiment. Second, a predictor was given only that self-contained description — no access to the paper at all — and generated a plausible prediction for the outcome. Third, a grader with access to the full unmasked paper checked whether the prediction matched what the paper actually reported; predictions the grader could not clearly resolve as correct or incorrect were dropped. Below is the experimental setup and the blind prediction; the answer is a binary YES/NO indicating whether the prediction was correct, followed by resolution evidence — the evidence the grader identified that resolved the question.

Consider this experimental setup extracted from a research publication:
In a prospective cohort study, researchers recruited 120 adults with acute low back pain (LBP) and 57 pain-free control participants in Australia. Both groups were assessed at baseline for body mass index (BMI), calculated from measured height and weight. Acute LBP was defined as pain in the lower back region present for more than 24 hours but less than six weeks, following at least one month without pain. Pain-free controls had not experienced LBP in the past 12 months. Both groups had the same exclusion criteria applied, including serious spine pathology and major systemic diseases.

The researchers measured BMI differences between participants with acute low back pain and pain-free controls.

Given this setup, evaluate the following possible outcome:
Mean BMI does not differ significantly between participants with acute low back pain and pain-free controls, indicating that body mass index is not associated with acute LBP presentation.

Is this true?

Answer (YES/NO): NO